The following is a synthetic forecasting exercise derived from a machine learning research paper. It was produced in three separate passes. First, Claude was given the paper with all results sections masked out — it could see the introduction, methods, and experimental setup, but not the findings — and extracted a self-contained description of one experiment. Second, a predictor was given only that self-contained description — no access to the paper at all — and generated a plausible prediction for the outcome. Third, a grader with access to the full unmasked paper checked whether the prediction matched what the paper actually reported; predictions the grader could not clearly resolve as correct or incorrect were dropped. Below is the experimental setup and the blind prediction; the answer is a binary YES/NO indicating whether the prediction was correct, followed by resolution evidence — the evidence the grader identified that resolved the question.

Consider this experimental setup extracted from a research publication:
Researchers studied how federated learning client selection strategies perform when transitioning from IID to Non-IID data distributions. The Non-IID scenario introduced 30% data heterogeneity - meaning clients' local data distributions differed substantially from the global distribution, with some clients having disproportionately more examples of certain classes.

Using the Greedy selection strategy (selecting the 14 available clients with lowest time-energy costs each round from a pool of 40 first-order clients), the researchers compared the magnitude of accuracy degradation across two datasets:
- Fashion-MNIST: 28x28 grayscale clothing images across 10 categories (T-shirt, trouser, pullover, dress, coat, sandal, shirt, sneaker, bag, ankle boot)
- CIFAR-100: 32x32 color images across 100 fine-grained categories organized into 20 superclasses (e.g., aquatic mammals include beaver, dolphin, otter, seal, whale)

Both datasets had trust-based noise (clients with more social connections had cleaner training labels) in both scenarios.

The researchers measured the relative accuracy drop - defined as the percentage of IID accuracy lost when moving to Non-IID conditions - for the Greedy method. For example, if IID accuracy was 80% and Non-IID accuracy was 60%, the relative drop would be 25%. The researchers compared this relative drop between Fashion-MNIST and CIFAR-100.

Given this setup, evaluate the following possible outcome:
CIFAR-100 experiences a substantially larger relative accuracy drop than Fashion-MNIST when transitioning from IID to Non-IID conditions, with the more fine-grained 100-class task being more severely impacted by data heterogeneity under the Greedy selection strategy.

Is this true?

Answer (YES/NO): YES